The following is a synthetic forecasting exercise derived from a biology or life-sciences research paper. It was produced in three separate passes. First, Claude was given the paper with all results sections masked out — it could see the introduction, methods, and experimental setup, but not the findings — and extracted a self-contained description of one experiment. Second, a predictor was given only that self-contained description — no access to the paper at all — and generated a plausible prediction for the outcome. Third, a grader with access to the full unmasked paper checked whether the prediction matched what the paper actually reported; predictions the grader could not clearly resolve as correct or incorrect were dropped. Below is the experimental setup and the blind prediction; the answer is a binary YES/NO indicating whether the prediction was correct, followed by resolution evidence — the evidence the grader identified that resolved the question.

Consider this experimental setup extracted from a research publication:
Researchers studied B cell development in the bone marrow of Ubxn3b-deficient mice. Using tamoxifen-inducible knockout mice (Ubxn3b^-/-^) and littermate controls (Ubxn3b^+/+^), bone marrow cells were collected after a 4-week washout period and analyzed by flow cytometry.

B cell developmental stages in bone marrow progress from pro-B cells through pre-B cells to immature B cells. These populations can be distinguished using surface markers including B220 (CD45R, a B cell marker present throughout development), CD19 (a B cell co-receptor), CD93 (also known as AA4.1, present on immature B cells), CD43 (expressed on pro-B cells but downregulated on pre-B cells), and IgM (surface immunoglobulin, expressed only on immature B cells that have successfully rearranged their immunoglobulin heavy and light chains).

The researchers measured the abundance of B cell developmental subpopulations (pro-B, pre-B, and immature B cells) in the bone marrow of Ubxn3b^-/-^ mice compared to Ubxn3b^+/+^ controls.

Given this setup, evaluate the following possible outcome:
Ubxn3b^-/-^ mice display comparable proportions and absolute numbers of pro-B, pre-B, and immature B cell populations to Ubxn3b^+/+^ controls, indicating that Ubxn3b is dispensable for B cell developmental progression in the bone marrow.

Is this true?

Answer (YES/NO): NO